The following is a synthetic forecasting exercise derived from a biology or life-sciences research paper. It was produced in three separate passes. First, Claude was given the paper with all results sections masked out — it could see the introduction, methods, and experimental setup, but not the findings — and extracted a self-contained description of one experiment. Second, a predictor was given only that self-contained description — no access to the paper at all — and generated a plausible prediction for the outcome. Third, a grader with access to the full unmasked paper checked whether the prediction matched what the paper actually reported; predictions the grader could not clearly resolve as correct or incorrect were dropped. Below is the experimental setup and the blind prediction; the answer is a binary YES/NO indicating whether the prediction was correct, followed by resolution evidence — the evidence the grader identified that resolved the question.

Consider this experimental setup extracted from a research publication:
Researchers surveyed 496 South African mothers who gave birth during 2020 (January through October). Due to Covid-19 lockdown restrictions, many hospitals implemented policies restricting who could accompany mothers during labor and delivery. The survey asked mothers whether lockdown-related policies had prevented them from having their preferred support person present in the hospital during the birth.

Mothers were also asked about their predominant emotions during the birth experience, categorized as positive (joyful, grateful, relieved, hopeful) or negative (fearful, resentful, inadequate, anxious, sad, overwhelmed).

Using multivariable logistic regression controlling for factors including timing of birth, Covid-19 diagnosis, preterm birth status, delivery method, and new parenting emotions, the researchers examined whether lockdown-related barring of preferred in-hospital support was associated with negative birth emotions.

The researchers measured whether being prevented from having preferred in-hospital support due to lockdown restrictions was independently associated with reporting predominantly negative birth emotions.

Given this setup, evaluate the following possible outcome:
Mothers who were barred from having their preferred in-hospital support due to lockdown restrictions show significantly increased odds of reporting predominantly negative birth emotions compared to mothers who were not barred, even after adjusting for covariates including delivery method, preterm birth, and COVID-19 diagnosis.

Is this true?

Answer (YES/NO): YES